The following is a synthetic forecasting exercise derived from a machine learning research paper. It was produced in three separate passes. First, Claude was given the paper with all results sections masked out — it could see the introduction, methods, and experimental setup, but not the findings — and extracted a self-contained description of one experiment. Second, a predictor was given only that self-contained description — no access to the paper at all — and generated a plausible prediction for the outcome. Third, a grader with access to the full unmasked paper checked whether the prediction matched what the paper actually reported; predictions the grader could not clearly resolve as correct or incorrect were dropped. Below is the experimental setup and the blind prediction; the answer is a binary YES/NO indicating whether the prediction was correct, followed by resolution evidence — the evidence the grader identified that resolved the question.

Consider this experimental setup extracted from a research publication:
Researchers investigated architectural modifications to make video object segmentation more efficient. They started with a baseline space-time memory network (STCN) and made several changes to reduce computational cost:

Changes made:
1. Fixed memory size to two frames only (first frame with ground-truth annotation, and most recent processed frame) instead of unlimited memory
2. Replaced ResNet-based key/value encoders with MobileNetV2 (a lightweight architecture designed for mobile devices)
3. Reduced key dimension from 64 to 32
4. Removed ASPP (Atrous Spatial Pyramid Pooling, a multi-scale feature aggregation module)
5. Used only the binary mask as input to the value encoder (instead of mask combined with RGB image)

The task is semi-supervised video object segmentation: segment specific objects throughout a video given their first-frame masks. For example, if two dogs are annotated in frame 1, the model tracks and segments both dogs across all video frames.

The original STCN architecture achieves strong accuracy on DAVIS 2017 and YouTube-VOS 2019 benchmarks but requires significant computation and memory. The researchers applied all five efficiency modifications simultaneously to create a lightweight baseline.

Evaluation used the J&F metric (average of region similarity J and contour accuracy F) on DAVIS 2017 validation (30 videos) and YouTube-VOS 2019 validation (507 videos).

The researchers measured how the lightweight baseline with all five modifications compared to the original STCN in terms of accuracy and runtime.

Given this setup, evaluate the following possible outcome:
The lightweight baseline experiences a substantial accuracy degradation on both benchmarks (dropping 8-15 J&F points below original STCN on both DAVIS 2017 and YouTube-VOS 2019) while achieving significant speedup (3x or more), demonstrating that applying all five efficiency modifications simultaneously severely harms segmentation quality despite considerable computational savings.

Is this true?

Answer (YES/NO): NO